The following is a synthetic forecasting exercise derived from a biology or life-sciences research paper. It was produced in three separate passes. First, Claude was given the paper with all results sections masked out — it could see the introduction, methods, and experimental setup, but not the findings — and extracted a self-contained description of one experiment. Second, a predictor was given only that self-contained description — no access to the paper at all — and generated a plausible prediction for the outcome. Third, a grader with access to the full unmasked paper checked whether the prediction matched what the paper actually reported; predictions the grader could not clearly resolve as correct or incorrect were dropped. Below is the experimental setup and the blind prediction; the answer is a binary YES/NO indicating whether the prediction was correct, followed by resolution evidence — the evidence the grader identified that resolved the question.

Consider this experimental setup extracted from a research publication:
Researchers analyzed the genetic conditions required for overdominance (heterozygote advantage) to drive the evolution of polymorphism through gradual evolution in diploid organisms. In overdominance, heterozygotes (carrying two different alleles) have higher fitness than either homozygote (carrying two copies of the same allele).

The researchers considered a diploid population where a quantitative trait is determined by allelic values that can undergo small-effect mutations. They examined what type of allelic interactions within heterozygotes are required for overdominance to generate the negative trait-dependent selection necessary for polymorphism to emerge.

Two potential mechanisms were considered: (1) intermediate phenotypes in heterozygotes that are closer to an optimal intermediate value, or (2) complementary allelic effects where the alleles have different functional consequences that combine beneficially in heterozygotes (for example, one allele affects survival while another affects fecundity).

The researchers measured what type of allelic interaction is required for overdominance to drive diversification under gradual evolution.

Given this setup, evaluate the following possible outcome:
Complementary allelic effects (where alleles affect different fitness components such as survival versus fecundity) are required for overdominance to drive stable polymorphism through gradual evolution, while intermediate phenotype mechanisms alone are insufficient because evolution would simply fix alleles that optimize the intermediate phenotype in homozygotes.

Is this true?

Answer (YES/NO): YES